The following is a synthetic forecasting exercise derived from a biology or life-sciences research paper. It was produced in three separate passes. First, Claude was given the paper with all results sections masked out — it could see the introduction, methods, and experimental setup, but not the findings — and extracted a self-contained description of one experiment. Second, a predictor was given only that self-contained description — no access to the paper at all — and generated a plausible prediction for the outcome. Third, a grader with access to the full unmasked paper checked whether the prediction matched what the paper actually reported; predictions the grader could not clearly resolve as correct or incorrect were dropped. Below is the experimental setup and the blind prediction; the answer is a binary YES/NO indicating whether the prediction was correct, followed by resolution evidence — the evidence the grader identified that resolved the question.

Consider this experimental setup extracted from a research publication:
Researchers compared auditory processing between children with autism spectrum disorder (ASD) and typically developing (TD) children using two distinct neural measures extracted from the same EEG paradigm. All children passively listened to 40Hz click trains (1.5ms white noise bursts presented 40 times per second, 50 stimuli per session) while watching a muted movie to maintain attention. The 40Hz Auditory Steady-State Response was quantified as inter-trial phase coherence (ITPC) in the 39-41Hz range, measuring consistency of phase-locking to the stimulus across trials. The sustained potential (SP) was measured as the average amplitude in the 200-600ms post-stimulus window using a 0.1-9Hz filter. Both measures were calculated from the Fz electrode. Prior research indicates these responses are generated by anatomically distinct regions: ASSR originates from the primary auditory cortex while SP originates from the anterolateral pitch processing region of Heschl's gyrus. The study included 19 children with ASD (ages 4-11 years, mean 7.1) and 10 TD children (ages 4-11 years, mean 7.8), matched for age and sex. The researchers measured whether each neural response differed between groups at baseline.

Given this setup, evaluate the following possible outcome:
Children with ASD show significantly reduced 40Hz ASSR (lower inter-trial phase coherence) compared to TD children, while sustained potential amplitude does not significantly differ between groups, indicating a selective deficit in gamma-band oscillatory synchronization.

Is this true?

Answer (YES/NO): NO